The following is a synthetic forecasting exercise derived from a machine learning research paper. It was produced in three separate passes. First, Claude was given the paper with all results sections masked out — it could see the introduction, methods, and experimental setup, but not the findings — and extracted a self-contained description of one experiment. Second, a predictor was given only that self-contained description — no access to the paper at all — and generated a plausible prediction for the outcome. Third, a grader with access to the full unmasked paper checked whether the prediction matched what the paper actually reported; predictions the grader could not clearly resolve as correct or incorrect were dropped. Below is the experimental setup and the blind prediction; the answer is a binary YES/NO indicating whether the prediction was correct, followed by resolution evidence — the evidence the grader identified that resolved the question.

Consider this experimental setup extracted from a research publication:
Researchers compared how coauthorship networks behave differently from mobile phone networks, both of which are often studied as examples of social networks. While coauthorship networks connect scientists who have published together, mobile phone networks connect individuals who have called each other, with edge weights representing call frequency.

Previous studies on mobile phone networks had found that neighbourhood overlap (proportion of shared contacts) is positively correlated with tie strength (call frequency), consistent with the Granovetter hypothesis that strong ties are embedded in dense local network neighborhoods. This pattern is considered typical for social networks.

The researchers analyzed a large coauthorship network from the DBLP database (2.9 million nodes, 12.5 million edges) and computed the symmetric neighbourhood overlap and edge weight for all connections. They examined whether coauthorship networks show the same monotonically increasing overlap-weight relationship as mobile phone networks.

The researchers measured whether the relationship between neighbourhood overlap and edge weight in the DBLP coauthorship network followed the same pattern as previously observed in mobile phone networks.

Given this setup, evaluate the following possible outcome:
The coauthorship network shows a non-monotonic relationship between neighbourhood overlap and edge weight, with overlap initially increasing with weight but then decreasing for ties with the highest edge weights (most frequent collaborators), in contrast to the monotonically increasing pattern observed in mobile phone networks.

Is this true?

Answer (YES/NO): NO